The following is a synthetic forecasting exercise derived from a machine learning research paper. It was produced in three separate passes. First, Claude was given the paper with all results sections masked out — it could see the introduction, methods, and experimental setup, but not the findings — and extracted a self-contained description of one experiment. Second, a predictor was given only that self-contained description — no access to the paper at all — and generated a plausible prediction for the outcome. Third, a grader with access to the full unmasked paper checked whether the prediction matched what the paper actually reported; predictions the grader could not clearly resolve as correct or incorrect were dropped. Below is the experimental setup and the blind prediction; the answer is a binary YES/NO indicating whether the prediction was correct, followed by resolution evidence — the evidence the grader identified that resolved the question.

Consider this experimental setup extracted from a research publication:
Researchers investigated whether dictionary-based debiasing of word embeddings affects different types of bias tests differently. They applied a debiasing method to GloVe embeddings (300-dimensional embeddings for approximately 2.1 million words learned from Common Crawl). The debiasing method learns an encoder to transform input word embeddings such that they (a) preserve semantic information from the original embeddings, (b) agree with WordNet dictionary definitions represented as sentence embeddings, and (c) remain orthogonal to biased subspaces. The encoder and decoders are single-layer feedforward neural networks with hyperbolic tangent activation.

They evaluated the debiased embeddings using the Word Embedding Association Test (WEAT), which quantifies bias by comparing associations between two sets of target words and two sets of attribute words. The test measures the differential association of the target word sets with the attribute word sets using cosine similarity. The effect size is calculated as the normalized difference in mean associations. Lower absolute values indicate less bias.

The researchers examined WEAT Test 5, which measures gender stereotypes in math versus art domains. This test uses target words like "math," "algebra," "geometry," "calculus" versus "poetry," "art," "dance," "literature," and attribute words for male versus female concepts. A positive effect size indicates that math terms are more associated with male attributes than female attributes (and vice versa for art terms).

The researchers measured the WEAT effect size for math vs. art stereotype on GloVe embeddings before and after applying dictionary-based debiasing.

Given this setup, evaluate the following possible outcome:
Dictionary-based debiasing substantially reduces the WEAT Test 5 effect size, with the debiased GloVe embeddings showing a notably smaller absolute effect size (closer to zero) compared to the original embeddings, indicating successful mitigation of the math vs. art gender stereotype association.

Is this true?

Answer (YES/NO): NO